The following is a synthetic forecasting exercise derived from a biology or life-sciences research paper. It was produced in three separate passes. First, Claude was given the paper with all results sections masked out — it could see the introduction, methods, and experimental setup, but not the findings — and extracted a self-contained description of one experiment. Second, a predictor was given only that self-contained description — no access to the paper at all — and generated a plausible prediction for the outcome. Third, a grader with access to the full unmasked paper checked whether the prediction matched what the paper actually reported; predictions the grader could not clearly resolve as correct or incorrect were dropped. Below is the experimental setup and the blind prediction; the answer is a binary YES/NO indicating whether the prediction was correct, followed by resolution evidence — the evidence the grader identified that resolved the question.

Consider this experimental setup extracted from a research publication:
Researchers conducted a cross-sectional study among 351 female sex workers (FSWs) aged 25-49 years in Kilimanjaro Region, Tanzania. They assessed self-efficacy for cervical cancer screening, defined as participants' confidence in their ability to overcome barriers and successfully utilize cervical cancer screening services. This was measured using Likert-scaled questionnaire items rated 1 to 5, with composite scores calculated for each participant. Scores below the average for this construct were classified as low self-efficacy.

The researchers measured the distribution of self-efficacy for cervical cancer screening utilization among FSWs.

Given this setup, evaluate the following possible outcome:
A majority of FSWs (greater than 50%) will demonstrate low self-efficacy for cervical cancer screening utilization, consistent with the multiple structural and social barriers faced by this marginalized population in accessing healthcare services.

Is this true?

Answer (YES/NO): YES